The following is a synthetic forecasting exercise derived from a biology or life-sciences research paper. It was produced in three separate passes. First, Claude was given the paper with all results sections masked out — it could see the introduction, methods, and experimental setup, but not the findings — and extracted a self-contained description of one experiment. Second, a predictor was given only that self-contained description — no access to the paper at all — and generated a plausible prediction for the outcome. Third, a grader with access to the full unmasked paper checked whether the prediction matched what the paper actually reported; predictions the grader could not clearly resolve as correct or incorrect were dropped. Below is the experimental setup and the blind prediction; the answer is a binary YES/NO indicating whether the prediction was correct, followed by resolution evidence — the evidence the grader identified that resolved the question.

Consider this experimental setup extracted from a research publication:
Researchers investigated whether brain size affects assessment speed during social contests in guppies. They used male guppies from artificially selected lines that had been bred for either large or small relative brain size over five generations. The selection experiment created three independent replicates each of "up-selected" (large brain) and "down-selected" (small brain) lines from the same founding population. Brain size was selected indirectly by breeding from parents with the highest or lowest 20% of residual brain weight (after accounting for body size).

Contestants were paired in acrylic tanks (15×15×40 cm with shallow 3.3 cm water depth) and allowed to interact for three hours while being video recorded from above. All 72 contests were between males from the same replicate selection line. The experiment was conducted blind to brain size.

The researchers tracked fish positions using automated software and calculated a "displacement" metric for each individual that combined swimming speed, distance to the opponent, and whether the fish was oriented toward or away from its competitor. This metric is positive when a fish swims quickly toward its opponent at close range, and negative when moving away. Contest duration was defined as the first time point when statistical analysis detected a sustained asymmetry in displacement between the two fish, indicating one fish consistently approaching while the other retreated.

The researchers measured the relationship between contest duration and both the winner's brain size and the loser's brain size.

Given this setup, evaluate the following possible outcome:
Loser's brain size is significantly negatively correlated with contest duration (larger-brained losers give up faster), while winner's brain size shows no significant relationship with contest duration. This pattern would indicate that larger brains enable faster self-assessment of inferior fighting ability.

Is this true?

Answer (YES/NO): YES